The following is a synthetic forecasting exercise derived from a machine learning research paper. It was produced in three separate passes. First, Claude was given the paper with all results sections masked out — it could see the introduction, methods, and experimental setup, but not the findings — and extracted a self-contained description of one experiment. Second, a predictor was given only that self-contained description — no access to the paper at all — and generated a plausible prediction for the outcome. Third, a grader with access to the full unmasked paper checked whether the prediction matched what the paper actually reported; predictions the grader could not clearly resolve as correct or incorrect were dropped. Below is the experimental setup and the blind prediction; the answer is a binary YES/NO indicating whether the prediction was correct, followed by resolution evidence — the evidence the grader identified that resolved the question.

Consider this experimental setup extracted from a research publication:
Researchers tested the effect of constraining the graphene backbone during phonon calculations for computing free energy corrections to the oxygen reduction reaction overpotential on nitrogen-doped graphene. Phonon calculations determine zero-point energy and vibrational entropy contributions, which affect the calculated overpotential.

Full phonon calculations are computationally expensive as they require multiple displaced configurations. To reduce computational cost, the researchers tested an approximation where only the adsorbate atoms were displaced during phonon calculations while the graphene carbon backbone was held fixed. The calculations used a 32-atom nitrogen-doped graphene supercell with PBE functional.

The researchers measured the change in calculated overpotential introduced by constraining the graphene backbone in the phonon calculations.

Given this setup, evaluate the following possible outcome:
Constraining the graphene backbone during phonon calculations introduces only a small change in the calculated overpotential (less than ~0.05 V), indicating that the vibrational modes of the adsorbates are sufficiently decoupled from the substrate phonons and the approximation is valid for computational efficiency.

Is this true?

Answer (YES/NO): YES